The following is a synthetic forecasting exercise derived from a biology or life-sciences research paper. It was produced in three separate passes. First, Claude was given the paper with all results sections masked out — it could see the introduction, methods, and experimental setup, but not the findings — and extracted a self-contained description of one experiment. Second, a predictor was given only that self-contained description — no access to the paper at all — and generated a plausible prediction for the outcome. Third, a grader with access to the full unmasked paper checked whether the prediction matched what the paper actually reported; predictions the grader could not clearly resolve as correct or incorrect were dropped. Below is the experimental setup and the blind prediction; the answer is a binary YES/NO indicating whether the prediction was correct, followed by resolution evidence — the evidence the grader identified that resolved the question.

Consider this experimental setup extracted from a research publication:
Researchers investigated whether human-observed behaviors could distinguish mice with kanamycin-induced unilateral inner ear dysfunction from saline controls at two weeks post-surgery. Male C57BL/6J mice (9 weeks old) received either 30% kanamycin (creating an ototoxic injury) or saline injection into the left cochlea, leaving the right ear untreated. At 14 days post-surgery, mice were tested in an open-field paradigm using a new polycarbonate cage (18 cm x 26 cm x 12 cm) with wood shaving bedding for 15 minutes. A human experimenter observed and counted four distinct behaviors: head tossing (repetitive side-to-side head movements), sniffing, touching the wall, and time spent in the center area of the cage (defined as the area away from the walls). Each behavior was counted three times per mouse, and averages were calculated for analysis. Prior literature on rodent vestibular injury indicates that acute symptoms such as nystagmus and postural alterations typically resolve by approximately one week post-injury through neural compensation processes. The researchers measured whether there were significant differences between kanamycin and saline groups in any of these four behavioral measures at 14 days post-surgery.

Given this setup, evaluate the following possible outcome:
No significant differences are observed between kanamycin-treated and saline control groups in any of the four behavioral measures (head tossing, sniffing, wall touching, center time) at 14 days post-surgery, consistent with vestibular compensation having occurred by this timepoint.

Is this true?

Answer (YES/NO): NO